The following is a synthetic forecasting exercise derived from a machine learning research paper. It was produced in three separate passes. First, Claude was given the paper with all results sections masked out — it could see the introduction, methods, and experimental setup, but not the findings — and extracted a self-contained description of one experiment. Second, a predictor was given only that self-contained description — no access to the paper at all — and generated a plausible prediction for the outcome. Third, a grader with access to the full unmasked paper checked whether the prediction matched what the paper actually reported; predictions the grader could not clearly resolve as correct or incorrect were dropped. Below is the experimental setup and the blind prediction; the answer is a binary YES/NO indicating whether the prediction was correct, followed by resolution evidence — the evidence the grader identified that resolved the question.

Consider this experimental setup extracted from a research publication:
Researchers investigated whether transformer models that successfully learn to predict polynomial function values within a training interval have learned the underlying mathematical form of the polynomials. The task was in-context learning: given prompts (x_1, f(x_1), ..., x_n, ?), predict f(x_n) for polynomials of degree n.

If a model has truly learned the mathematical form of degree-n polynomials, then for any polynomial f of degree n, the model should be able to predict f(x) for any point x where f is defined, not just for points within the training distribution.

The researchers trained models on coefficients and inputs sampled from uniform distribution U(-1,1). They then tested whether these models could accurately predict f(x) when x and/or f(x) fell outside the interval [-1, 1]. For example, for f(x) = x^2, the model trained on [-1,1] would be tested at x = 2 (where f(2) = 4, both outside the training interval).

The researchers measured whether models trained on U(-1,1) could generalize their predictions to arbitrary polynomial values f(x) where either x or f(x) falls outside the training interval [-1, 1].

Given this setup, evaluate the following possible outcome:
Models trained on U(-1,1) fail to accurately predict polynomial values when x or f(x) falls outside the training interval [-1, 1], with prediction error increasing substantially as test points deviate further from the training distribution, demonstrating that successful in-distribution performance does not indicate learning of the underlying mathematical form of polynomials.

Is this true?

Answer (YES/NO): YES